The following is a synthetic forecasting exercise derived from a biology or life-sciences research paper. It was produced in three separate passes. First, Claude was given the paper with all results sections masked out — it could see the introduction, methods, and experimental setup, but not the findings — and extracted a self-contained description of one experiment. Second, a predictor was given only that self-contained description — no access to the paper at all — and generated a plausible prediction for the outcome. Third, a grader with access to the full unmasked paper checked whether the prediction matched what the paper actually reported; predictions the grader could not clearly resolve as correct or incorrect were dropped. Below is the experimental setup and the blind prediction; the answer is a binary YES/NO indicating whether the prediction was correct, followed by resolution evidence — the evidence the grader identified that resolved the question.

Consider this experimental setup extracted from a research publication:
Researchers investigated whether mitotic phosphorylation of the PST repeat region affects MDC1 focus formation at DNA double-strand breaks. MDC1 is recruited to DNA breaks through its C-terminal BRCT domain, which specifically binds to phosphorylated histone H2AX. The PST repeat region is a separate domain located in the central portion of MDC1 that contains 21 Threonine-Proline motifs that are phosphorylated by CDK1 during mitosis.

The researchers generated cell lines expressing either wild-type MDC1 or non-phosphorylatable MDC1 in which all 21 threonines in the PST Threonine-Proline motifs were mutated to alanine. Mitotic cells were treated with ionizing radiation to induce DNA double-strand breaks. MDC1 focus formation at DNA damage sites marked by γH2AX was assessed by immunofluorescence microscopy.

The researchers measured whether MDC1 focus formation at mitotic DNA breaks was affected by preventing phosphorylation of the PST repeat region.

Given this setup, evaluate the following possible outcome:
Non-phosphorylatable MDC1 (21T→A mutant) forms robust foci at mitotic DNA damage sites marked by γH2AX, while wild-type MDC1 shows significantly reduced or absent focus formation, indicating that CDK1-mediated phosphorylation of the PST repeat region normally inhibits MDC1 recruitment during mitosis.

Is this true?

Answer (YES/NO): NO